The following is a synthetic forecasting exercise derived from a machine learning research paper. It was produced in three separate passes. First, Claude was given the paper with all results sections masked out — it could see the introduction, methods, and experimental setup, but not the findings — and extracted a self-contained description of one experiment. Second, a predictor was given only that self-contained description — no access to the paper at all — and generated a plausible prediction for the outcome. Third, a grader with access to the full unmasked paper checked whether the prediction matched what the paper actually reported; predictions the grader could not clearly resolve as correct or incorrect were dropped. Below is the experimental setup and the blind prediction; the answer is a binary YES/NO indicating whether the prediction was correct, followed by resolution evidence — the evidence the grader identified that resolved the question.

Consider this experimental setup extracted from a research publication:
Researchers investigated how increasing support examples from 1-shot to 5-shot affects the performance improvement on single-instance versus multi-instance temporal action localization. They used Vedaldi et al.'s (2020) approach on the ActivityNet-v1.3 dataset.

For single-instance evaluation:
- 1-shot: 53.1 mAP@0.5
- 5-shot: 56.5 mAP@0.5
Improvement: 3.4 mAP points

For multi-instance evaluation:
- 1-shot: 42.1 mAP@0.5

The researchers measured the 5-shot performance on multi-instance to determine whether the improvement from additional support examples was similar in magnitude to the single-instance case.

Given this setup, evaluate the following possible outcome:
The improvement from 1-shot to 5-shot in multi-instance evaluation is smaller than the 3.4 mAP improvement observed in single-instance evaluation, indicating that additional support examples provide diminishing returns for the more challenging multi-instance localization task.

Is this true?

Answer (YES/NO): YES